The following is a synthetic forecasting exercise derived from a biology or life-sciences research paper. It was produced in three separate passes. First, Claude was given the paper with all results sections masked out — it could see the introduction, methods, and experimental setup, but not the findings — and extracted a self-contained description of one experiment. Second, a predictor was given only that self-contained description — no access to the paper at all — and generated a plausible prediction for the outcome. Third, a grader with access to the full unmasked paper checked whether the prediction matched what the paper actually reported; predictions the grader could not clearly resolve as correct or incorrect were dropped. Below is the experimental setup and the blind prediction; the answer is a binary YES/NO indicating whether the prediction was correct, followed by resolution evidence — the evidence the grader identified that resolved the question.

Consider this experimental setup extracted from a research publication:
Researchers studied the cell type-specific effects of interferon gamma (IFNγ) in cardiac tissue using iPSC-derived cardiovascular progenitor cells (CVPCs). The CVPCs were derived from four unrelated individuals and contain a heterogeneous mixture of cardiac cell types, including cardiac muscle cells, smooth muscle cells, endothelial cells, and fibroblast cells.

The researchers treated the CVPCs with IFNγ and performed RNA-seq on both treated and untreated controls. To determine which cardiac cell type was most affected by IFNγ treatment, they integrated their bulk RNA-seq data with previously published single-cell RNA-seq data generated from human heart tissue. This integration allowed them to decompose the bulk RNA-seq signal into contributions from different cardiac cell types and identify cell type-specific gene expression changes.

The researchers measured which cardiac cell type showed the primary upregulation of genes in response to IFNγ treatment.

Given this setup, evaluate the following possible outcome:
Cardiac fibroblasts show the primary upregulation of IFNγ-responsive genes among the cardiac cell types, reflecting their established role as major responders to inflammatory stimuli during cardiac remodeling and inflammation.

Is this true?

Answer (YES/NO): NO